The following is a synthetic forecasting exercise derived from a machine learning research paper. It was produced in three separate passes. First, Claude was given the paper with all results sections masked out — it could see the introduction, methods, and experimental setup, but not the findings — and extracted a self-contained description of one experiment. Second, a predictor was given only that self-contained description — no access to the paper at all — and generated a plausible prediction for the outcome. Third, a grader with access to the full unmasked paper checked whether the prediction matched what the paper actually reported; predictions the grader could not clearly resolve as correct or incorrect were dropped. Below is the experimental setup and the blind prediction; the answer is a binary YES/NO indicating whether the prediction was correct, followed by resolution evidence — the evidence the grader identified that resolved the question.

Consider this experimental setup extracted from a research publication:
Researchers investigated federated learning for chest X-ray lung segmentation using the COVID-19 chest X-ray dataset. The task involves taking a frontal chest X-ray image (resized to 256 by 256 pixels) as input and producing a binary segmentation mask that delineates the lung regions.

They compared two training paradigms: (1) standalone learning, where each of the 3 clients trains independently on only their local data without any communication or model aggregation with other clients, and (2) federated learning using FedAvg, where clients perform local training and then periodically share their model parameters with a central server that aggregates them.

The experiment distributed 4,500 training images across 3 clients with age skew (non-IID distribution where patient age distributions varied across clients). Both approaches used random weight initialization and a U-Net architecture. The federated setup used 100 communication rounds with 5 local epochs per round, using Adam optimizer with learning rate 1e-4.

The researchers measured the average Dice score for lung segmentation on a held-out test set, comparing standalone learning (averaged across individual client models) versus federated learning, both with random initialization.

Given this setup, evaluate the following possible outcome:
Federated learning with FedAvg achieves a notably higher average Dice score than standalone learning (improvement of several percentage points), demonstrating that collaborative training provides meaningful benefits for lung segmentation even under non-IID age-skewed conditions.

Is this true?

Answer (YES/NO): YES